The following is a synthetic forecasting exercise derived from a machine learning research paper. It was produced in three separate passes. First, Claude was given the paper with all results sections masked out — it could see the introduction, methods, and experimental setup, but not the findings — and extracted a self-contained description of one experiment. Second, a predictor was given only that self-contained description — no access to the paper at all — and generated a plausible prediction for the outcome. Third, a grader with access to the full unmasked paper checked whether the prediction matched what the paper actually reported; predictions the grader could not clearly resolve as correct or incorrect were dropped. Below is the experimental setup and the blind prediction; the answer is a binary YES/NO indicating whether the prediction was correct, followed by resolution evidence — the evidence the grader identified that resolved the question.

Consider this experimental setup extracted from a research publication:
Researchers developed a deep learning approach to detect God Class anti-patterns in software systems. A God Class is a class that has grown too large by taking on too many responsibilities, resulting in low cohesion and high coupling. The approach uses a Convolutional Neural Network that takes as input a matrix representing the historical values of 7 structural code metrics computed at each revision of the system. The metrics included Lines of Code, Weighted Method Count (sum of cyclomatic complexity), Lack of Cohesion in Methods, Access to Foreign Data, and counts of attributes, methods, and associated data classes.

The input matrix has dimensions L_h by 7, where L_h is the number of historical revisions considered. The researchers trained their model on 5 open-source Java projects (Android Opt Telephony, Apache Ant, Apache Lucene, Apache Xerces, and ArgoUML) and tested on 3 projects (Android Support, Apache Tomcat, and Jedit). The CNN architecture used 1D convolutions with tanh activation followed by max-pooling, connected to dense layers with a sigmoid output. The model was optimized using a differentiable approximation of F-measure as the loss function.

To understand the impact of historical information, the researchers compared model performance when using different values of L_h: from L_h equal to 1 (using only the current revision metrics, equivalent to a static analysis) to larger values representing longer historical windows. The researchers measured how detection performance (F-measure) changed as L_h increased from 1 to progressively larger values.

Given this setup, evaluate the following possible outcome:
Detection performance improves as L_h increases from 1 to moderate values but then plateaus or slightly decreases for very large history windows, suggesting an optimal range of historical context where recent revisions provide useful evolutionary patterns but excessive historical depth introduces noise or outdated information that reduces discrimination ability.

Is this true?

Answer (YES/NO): NO